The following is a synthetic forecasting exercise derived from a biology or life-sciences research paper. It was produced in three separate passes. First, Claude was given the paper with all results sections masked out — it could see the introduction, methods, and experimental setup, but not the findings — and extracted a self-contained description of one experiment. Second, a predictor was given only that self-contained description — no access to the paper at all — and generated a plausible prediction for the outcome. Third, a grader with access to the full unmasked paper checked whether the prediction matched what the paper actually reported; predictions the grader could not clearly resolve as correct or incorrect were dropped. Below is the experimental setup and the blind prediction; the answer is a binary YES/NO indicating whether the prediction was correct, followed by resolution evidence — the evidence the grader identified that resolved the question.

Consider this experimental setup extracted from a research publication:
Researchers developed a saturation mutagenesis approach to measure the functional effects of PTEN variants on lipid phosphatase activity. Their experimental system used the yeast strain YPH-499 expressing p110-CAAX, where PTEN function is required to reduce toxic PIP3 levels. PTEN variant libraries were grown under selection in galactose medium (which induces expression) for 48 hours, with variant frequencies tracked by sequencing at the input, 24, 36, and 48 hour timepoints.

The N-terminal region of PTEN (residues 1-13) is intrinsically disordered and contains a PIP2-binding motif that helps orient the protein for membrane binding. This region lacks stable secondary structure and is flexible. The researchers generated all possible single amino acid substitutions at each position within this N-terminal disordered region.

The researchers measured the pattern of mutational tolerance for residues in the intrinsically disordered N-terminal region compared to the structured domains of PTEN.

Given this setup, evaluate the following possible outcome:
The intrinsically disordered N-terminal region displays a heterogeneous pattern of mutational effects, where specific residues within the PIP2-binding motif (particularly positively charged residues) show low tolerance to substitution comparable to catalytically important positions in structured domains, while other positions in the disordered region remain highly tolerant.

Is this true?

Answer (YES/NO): YES